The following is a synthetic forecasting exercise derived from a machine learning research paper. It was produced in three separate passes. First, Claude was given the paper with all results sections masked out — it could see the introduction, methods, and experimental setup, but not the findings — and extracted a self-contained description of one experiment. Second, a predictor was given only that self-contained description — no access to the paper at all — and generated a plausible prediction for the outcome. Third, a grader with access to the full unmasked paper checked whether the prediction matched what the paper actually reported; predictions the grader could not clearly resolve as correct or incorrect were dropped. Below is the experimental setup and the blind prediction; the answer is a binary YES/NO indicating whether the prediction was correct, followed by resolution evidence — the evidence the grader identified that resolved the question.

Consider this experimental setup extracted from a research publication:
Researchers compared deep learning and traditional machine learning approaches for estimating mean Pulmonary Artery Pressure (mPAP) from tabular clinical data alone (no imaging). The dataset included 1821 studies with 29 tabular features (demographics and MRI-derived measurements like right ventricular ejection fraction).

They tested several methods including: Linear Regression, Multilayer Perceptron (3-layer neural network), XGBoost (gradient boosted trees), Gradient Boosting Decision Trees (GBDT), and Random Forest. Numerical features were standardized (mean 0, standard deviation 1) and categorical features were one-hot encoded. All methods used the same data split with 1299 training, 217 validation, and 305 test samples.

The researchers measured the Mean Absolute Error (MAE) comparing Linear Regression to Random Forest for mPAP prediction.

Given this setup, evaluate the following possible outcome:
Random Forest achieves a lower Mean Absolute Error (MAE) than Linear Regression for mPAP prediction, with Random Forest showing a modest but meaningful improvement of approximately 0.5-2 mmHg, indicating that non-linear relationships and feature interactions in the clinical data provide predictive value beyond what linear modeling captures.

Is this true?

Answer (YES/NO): YES